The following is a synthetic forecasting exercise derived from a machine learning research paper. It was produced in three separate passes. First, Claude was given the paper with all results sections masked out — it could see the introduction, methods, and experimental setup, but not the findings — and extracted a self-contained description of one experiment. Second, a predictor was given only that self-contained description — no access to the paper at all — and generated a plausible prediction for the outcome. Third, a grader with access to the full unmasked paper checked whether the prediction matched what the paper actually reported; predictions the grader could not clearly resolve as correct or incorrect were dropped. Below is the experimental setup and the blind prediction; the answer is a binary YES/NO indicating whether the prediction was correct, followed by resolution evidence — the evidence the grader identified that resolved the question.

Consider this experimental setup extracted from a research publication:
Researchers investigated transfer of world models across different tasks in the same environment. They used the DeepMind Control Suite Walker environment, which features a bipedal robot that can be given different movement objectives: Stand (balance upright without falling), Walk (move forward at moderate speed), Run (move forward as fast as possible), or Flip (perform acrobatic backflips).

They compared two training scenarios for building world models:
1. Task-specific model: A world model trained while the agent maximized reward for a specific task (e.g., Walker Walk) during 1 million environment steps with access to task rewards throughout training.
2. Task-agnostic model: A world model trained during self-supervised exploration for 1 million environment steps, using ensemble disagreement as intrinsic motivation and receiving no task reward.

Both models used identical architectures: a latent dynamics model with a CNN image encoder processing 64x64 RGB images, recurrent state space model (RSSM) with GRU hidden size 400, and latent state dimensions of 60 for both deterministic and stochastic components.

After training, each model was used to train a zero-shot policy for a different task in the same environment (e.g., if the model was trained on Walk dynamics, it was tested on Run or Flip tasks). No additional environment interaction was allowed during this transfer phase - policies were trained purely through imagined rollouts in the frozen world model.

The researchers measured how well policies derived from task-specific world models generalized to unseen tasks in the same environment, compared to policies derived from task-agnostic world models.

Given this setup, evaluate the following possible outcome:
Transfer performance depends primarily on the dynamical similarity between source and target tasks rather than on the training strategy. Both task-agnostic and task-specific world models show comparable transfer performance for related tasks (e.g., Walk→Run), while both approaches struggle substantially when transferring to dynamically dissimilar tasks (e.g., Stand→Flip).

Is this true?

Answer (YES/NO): NO